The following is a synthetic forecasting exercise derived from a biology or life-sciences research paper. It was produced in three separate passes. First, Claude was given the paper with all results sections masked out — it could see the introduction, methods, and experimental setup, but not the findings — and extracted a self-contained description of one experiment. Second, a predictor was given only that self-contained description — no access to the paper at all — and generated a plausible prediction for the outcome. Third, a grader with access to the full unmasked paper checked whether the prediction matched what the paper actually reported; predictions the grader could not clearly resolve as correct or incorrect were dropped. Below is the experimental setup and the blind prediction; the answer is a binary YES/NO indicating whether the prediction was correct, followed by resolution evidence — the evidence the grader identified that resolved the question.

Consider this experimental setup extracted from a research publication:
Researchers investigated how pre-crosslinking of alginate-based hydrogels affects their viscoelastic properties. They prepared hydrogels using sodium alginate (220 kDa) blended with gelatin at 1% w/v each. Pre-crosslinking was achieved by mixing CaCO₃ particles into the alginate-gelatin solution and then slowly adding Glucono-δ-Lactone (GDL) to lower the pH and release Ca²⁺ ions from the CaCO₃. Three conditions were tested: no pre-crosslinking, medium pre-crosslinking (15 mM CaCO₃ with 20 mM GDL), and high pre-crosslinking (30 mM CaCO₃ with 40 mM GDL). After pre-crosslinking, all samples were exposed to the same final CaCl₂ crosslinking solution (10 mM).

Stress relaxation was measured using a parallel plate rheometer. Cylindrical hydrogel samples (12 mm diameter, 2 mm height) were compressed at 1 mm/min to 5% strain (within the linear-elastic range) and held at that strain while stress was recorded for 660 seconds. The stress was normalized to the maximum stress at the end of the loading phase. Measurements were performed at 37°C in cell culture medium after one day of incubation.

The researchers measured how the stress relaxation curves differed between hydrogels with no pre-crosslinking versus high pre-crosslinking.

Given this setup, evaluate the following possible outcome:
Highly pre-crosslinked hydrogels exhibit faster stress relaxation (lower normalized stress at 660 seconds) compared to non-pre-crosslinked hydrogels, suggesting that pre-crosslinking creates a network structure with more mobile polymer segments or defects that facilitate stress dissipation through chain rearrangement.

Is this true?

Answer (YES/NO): YES